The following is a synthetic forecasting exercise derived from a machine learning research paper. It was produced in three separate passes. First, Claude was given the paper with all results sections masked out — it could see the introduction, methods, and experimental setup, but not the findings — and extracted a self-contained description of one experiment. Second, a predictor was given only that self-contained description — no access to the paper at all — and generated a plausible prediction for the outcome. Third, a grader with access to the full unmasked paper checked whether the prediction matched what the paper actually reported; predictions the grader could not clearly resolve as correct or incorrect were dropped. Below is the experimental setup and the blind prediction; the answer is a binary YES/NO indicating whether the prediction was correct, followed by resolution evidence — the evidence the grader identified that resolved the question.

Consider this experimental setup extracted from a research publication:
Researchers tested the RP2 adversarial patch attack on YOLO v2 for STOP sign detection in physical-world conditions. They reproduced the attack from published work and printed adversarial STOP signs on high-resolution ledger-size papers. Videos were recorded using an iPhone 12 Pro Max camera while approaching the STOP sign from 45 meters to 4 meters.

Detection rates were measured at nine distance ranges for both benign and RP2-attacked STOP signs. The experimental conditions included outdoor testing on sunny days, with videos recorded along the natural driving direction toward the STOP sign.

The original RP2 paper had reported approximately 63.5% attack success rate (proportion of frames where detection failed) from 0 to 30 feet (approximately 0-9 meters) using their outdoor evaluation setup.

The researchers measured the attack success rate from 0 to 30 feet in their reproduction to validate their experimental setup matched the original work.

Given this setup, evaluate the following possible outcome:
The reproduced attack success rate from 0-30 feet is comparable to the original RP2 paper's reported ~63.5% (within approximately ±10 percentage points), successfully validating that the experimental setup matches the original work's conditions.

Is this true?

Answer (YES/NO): YES